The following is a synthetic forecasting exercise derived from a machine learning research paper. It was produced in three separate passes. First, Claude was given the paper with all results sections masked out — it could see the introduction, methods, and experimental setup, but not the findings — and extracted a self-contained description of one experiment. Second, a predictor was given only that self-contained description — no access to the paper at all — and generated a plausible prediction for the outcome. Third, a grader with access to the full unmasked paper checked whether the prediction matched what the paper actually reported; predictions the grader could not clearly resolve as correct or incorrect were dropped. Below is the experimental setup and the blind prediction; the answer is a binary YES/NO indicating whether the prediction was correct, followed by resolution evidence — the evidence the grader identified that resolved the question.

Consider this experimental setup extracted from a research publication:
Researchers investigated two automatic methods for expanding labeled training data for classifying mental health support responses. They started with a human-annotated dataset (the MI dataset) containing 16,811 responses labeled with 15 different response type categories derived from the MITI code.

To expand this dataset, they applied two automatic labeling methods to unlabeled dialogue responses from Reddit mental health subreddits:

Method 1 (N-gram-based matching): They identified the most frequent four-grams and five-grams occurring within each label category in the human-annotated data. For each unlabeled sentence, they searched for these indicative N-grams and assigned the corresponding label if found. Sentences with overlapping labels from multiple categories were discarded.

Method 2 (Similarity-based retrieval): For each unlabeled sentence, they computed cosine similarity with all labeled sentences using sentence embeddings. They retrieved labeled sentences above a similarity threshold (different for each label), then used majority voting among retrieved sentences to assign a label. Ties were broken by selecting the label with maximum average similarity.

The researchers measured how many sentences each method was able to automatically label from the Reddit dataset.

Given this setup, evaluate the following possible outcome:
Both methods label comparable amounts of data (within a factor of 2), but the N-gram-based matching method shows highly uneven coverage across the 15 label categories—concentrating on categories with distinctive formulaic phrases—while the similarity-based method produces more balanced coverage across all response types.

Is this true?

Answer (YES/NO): NO